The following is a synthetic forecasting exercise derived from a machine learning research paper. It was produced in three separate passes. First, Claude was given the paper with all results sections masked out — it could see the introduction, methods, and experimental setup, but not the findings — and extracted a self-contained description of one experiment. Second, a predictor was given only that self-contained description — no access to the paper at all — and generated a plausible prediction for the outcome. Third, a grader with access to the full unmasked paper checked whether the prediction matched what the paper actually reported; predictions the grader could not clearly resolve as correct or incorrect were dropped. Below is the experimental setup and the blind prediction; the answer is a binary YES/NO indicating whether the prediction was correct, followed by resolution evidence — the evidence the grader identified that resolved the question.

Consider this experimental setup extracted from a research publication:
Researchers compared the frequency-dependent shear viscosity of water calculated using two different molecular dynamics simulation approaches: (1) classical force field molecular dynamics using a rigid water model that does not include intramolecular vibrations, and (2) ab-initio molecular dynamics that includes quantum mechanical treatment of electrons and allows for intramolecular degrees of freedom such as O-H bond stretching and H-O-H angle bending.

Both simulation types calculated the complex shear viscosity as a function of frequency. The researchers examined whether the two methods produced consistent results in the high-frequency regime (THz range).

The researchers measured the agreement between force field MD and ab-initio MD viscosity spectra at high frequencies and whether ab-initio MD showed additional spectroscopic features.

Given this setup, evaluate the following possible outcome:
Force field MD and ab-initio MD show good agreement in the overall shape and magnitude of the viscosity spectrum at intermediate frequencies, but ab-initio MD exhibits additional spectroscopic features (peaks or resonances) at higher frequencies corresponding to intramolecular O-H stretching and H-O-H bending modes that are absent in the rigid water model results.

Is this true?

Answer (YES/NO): YES